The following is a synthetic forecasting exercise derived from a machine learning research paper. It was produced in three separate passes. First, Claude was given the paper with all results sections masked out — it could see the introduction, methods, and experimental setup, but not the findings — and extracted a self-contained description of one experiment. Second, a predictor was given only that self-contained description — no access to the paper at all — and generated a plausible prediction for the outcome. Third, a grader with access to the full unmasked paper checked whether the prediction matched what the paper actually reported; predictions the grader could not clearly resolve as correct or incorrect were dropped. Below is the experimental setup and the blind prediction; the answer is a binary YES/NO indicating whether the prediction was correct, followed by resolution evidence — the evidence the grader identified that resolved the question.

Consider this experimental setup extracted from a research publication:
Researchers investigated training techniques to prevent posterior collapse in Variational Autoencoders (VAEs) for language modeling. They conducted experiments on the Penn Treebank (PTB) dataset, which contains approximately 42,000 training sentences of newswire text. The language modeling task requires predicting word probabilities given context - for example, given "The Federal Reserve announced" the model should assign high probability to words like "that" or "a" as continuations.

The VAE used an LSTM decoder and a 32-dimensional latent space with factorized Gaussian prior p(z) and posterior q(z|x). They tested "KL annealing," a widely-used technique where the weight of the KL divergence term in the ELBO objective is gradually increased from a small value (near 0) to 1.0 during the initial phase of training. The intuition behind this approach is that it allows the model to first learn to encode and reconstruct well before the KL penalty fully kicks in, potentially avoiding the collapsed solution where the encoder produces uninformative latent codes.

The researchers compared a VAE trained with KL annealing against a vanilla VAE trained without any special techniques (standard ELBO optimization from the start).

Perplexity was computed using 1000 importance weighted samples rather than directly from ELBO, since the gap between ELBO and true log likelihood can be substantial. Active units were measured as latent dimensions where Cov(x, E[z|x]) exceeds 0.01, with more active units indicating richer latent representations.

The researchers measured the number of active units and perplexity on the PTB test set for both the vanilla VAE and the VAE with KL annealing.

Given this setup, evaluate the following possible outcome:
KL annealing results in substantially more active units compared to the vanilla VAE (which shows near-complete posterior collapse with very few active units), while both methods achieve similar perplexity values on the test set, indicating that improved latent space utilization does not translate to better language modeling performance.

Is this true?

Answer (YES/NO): NO